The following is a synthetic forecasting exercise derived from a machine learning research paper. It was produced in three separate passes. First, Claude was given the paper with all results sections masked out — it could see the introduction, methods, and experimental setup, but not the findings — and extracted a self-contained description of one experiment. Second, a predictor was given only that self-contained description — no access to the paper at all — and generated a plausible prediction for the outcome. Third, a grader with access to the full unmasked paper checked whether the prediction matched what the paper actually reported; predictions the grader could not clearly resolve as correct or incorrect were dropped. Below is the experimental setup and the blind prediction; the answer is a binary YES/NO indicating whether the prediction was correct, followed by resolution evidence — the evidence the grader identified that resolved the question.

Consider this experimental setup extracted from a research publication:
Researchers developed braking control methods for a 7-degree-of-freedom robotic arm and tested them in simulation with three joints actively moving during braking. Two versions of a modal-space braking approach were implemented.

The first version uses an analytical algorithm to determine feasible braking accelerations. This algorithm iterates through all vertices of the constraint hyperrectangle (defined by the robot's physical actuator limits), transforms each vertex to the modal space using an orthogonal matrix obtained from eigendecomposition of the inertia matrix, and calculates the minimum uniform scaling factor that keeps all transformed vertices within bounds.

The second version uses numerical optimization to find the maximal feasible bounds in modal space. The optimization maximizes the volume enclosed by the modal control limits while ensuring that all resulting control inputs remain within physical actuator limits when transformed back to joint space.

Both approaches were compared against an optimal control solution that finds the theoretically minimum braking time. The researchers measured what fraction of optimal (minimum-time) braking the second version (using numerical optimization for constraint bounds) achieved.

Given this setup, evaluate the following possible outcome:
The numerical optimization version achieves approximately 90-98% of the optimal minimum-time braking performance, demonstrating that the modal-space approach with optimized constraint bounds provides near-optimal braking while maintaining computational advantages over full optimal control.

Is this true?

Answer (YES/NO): NO